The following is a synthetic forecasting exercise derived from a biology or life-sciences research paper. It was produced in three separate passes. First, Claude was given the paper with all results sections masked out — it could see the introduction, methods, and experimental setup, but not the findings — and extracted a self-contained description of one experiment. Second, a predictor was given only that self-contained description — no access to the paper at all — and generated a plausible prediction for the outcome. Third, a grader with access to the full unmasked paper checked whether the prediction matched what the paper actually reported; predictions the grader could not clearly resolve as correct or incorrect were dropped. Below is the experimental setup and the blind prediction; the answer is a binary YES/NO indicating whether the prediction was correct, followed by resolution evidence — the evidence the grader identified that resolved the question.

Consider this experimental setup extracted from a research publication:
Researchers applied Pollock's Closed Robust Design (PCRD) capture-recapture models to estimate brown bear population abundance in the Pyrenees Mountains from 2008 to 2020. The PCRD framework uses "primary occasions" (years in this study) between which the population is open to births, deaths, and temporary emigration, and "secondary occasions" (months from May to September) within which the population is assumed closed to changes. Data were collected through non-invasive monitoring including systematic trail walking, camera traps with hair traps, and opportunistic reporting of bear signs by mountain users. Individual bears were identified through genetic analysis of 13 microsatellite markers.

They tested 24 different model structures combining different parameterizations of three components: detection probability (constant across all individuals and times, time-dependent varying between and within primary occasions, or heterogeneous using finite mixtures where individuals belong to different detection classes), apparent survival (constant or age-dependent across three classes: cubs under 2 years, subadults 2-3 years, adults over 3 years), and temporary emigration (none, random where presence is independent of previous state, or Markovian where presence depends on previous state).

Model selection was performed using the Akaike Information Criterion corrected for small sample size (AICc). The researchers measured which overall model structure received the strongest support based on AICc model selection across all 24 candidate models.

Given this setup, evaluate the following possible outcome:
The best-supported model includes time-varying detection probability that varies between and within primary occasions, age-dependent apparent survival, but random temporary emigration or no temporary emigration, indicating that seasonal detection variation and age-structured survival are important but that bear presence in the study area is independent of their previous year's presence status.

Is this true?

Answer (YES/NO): NO